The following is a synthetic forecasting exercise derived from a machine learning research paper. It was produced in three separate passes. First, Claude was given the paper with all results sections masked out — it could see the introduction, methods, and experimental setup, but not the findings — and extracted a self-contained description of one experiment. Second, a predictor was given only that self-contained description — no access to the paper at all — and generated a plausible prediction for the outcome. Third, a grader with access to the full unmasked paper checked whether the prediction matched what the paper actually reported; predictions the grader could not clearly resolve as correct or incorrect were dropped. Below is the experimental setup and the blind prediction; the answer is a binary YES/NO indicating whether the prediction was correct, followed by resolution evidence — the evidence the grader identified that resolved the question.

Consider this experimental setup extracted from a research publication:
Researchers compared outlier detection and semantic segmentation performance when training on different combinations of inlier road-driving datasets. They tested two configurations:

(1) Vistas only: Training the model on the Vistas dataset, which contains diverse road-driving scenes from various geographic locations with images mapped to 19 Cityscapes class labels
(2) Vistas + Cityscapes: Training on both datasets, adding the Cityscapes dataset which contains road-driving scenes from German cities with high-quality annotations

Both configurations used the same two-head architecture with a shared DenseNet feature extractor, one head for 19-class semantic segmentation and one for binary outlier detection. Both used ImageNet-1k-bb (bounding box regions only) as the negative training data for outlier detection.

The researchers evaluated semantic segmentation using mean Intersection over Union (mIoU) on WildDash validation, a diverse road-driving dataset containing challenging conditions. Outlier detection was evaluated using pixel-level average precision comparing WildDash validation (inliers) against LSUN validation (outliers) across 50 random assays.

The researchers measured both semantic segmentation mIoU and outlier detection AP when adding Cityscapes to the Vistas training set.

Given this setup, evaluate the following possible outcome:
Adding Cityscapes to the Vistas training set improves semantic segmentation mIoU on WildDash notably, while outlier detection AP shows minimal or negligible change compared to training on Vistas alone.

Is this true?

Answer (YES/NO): NO